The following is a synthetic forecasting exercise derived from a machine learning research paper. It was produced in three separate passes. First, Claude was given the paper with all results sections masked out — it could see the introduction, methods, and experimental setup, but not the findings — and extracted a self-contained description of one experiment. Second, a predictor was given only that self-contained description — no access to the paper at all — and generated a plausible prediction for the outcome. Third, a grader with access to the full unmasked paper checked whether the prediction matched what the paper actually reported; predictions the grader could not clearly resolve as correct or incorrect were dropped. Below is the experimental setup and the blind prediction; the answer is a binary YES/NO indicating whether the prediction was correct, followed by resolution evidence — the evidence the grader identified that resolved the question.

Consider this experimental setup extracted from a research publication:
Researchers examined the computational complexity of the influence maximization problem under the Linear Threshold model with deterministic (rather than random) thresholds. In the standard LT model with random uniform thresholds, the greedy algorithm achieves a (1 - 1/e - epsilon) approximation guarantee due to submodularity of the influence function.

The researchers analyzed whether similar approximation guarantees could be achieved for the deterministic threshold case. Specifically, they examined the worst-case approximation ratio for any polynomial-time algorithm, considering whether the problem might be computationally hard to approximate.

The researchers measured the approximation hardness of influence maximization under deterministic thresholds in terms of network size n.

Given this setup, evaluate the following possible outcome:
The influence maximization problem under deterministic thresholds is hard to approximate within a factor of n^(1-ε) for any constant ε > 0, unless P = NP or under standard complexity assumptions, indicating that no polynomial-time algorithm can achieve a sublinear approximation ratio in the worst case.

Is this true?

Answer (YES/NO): YES